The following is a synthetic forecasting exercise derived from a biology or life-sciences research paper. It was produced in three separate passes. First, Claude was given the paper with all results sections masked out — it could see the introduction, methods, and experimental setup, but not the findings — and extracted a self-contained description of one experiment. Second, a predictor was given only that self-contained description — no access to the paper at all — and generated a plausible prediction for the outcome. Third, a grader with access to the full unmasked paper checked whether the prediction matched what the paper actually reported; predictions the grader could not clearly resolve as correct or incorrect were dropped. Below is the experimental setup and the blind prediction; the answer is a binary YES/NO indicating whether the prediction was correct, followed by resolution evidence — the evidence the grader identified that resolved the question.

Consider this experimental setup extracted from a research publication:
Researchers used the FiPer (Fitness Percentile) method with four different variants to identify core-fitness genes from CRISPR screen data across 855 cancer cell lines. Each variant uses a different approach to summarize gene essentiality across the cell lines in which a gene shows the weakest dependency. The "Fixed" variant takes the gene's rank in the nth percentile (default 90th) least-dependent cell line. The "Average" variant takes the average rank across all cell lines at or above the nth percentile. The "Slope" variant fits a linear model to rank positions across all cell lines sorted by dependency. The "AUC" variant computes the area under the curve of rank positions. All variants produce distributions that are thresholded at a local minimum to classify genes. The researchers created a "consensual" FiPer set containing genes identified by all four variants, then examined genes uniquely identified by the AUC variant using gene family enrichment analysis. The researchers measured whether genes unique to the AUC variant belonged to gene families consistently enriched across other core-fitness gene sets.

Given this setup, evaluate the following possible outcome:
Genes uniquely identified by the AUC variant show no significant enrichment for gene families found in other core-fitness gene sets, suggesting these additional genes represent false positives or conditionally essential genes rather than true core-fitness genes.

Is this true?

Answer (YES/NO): NO